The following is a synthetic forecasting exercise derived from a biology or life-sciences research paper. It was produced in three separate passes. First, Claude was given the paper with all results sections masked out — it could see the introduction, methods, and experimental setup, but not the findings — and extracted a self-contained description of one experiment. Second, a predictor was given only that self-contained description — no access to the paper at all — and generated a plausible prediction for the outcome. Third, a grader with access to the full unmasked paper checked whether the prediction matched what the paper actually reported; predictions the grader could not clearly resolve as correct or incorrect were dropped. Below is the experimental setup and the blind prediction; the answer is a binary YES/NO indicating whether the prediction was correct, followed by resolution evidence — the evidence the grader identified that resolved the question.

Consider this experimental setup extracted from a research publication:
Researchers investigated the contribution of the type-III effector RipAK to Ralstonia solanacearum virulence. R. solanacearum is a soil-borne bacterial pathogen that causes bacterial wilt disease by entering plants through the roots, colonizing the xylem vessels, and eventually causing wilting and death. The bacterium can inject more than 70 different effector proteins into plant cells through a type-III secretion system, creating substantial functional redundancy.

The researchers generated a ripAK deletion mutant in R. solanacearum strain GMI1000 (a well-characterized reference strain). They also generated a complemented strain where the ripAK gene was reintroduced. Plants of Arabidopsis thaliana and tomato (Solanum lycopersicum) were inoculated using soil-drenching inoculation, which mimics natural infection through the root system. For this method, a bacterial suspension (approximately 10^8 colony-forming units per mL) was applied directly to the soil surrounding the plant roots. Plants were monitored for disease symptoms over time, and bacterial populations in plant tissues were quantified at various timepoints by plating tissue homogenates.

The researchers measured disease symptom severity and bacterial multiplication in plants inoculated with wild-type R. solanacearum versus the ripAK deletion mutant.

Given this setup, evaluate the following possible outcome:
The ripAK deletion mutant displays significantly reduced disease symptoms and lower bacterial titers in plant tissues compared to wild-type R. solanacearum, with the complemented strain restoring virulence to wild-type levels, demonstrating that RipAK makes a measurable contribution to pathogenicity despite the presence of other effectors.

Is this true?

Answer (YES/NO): NO